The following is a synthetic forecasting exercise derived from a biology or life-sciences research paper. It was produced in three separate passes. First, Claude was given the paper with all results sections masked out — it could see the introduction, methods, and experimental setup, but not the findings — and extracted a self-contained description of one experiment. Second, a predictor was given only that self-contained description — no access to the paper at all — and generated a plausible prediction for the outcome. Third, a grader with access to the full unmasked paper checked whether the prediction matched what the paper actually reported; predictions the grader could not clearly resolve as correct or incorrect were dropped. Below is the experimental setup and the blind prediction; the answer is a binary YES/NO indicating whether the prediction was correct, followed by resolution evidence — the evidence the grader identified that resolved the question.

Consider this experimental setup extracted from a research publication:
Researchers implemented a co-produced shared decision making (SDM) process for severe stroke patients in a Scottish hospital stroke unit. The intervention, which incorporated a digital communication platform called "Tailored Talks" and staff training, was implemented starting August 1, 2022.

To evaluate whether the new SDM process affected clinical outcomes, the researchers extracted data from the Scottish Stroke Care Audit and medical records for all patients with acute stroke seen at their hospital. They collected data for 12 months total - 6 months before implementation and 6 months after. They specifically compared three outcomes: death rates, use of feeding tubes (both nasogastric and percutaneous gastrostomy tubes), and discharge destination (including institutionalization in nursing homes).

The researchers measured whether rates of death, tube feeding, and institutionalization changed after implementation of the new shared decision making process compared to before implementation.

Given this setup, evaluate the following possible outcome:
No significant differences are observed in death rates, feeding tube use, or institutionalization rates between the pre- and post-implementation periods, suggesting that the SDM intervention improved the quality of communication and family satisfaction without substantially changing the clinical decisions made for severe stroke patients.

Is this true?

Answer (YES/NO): NO